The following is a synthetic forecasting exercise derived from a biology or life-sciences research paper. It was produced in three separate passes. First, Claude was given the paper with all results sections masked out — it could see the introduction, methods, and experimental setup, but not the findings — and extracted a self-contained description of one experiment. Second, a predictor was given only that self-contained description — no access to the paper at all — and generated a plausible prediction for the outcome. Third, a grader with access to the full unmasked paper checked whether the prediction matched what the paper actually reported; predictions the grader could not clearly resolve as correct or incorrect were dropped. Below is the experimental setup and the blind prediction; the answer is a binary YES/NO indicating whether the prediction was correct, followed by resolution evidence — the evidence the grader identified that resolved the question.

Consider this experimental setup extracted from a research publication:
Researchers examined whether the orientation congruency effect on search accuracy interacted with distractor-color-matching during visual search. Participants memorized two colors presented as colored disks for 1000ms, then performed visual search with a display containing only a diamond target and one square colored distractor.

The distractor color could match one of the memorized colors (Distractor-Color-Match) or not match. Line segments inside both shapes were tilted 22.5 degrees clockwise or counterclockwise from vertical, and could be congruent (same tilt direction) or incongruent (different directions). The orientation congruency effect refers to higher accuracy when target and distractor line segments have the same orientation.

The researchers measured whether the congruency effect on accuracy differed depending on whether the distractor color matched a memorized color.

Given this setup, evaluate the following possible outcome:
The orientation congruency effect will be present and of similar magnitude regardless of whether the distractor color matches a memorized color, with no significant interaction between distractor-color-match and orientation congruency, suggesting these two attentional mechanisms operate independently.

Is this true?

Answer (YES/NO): NO